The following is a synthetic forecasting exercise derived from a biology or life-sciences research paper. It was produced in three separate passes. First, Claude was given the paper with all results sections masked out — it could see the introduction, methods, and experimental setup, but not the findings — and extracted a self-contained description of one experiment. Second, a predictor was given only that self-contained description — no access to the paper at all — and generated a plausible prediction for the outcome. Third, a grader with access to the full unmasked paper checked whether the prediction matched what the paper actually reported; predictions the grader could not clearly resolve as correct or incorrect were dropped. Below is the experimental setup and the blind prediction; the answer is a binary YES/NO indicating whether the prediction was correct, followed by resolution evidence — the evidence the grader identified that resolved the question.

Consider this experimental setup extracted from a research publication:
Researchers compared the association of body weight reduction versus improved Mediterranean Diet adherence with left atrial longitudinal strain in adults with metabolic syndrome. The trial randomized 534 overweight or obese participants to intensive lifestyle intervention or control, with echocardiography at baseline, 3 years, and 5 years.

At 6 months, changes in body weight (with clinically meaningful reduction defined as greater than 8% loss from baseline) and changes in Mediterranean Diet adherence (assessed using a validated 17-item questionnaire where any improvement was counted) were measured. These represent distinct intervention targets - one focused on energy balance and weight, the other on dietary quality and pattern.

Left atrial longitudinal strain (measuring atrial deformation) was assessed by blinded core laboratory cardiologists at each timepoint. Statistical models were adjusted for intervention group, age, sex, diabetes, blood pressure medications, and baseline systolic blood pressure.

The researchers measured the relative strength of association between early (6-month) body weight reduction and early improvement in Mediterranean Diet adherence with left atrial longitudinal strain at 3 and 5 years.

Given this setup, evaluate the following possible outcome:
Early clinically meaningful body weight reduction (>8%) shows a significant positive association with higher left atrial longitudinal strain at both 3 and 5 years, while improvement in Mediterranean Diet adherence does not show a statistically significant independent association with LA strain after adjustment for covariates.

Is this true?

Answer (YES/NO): NO